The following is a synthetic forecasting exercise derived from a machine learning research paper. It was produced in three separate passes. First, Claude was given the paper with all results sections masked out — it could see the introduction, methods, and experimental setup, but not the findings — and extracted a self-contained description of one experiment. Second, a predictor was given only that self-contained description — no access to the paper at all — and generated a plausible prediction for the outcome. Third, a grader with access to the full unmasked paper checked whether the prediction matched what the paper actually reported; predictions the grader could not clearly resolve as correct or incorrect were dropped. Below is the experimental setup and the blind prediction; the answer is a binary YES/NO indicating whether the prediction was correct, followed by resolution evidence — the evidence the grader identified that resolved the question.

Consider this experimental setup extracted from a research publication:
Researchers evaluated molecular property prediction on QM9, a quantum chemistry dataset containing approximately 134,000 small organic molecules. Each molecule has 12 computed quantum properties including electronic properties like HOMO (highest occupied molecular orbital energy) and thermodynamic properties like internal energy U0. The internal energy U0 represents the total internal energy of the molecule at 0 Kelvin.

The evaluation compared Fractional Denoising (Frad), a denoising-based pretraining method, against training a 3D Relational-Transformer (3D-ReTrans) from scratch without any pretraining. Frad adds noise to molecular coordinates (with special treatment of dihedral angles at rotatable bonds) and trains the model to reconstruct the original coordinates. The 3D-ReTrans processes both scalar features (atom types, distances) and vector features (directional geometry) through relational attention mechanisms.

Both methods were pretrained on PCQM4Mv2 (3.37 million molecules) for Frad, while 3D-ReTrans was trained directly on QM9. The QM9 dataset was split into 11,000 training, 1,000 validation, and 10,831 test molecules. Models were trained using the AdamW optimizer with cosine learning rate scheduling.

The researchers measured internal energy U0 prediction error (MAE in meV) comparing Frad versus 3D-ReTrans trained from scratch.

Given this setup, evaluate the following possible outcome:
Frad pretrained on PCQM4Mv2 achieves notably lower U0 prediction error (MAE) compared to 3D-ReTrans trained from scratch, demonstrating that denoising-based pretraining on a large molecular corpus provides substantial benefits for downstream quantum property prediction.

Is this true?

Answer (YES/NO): NO